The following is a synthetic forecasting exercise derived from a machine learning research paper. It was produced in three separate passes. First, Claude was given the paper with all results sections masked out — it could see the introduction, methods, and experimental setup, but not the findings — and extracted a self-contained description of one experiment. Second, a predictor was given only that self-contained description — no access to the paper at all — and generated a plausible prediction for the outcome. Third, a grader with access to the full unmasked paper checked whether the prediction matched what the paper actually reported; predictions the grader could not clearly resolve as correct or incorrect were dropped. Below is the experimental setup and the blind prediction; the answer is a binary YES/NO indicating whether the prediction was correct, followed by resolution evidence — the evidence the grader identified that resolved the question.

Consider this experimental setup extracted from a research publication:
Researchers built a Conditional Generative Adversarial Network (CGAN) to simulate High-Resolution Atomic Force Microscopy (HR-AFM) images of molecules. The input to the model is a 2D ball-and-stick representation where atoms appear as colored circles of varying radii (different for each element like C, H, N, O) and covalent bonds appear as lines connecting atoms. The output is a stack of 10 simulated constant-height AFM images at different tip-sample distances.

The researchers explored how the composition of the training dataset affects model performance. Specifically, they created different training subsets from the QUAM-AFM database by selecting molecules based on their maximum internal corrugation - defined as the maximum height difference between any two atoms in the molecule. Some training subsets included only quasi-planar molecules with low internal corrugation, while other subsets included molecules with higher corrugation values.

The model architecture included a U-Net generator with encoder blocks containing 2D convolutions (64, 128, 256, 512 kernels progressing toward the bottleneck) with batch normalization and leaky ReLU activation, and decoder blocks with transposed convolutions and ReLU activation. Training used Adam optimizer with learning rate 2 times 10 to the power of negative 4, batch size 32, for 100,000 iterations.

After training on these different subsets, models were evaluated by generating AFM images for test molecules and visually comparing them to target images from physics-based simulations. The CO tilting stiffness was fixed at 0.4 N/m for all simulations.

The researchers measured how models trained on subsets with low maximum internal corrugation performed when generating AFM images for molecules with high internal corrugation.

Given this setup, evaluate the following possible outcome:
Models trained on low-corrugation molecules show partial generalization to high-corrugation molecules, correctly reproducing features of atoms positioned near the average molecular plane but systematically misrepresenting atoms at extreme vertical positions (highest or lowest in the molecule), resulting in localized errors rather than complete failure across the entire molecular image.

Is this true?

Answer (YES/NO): NO